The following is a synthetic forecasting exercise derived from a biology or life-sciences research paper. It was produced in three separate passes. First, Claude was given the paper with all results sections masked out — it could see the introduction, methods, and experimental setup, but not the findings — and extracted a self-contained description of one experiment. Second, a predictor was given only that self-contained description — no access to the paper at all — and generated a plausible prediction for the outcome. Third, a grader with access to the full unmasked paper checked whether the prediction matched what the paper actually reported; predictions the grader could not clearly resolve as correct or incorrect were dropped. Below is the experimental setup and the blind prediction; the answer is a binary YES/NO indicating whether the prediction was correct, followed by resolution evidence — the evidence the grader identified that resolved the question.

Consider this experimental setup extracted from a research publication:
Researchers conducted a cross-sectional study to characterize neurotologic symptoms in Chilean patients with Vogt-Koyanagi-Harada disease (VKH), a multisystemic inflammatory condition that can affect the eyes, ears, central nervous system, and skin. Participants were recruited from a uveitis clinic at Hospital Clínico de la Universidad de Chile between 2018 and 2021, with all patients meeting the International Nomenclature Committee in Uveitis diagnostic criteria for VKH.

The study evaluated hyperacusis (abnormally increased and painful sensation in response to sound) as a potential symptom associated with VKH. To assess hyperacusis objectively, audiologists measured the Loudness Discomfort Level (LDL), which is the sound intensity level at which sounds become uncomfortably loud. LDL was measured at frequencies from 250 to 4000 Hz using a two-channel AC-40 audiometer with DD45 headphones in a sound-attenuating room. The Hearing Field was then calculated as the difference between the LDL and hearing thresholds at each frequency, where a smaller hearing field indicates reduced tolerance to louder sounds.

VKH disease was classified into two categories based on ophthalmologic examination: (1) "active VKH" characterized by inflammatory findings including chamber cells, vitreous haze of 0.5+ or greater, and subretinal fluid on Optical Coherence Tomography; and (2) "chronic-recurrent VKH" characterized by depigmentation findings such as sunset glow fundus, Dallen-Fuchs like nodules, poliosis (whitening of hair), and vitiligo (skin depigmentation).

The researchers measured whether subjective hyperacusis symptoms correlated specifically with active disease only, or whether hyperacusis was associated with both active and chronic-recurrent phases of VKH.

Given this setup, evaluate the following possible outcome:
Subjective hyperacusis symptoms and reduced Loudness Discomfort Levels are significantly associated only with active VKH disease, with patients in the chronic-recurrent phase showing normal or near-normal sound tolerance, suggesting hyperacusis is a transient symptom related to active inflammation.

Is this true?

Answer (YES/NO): NO